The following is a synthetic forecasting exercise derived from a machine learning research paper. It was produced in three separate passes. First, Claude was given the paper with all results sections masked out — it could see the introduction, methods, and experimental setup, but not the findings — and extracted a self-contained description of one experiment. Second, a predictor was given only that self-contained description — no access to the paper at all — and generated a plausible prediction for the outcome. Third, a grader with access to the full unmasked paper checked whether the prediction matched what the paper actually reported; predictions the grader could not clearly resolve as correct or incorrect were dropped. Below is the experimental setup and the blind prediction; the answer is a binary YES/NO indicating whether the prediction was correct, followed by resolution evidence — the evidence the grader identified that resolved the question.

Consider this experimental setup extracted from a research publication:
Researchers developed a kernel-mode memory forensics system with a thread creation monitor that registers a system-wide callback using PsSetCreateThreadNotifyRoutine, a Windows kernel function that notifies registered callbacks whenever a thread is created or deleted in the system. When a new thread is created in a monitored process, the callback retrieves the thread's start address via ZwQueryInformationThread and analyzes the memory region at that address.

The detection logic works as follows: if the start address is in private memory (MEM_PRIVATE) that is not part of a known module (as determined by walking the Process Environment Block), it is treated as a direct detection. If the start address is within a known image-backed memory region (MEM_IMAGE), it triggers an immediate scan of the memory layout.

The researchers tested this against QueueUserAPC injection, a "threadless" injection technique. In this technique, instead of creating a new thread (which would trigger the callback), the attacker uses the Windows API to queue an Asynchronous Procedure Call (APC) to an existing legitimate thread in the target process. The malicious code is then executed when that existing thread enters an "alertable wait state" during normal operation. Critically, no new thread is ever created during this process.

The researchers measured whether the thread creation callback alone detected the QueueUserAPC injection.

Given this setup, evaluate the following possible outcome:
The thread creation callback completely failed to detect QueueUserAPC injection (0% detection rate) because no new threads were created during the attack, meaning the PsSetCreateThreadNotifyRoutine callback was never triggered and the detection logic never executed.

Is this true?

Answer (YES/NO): YES